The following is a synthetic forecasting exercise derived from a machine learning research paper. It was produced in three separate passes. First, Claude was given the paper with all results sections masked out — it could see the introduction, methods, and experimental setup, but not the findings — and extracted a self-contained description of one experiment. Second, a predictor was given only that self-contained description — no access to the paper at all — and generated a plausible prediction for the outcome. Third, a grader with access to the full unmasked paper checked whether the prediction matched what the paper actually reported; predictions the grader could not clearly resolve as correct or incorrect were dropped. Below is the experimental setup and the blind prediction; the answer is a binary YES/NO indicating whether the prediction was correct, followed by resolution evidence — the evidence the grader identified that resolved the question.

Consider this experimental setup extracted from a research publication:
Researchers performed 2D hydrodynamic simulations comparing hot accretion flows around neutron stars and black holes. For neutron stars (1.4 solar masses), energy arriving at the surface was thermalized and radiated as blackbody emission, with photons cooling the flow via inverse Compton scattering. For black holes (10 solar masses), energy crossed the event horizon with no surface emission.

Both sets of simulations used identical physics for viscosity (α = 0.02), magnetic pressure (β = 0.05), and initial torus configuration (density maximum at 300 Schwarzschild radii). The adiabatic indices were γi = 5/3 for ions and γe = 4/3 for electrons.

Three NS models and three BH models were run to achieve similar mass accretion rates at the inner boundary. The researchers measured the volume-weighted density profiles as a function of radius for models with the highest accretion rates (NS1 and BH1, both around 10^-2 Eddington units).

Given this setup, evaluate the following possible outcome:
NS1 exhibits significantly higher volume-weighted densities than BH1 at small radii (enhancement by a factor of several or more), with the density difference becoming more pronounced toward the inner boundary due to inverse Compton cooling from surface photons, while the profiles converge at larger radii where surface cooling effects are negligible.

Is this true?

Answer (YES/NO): NO